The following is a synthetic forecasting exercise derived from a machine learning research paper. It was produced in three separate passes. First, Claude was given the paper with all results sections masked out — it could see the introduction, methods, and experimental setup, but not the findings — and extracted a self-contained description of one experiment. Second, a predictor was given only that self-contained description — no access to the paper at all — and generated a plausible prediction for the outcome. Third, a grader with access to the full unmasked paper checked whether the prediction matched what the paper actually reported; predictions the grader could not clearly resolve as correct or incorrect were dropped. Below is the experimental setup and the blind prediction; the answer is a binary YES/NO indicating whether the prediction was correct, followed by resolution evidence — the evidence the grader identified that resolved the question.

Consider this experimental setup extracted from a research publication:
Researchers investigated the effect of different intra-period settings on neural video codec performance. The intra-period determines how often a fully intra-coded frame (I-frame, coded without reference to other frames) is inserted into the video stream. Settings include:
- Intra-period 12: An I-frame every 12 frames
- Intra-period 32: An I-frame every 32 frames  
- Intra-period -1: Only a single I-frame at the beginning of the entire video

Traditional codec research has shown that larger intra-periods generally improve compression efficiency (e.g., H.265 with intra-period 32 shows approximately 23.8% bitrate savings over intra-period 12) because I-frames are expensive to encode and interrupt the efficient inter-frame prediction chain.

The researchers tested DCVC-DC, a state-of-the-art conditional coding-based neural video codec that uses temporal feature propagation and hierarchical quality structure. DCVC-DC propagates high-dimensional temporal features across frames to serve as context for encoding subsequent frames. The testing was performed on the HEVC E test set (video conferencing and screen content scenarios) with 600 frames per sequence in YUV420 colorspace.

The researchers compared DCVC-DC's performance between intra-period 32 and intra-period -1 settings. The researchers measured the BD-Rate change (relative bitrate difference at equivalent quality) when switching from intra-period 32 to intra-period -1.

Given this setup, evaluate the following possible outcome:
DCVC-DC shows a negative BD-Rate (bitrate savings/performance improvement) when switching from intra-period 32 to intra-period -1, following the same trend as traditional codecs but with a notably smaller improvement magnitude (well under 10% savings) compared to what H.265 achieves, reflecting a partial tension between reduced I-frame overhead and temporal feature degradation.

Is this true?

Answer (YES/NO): NO